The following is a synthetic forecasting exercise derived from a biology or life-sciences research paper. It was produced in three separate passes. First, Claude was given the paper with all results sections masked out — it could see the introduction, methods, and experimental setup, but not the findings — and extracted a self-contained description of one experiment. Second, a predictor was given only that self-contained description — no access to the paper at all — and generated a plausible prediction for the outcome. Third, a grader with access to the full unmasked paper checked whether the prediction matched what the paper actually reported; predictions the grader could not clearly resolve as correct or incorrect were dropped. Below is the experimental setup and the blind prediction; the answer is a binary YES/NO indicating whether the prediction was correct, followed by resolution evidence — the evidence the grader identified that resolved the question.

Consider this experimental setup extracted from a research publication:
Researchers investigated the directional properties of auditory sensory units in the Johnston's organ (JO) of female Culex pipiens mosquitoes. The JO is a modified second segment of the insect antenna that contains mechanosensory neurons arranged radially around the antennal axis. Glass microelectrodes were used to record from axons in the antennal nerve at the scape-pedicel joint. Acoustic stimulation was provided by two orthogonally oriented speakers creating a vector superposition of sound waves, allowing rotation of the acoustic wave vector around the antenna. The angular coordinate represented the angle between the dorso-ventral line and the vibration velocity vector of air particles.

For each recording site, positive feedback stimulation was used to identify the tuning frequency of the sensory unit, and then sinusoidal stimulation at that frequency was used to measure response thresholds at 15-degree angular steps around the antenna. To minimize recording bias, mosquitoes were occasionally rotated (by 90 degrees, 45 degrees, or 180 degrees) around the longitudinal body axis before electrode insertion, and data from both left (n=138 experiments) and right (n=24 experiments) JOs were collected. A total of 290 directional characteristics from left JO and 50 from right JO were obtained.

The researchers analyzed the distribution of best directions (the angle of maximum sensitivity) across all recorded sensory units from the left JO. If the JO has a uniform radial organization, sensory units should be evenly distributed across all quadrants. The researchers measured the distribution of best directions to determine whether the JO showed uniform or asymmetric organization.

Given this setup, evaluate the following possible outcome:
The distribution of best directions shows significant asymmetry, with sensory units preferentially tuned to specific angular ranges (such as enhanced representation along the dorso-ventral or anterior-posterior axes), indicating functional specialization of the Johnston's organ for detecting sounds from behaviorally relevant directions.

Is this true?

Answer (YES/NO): YES